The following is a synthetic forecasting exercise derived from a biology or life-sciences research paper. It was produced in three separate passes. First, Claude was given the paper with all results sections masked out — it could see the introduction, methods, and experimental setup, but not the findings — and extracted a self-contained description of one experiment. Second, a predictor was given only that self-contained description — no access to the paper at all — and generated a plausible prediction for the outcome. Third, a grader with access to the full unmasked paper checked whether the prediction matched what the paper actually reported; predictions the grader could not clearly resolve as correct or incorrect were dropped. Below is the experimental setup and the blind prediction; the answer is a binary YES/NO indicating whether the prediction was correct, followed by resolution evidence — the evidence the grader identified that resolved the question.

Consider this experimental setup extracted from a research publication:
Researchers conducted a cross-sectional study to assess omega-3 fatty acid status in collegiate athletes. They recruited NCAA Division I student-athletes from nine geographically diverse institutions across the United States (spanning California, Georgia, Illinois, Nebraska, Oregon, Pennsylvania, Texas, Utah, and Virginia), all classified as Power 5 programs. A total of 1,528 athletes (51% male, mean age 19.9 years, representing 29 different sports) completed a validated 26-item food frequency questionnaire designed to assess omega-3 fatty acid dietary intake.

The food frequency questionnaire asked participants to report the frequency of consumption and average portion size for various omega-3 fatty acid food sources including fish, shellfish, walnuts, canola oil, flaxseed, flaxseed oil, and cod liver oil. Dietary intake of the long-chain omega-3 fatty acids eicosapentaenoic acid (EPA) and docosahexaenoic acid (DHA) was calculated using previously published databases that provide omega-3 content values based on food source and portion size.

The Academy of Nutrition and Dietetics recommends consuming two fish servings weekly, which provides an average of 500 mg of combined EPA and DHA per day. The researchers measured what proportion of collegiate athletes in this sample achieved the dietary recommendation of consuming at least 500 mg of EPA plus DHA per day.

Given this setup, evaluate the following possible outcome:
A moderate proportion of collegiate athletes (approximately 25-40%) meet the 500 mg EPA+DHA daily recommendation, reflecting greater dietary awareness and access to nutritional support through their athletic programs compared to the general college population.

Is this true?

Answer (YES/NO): NO